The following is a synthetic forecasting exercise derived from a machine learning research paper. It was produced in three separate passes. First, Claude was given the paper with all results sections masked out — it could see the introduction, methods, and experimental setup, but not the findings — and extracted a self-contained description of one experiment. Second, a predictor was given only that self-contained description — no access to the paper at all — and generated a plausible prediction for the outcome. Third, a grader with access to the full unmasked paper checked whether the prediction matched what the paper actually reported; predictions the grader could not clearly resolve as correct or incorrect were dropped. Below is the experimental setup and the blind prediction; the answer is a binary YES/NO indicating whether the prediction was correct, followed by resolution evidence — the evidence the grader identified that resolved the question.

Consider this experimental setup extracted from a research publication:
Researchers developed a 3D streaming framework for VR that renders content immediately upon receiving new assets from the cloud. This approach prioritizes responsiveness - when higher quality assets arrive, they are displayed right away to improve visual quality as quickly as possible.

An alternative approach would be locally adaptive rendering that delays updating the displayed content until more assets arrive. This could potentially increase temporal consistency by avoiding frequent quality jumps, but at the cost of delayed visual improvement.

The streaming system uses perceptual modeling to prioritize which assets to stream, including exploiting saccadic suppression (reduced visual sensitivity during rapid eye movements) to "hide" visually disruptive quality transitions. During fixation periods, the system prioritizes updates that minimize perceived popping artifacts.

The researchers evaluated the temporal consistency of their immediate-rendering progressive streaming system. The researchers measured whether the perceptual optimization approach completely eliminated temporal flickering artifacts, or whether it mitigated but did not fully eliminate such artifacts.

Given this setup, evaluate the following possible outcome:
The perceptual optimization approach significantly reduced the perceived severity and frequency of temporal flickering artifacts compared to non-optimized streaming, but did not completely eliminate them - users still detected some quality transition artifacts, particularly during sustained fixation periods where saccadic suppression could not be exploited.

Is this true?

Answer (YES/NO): YES